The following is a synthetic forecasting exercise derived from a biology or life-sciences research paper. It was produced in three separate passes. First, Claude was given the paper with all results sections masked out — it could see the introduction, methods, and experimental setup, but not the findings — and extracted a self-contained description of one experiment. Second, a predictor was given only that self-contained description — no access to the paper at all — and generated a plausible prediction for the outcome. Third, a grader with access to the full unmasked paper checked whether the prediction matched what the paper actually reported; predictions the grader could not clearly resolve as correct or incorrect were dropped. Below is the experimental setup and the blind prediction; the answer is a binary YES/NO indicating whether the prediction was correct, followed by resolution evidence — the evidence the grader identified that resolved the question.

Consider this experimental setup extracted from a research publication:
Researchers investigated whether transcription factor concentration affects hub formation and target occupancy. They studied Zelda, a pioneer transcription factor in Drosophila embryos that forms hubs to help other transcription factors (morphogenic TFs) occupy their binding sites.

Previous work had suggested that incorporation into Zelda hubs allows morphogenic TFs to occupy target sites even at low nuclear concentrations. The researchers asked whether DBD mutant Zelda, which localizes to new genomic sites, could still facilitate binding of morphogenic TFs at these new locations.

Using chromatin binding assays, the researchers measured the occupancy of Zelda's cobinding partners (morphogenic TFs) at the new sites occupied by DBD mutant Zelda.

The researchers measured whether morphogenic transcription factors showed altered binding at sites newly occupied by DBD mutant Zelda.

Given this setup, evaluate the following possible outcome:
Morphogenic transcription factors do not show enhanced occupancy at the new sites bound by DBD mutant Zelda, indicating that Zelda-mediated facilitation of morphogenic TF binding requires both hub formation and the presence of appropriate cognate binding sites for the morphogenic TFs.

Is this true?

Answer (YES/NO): NO